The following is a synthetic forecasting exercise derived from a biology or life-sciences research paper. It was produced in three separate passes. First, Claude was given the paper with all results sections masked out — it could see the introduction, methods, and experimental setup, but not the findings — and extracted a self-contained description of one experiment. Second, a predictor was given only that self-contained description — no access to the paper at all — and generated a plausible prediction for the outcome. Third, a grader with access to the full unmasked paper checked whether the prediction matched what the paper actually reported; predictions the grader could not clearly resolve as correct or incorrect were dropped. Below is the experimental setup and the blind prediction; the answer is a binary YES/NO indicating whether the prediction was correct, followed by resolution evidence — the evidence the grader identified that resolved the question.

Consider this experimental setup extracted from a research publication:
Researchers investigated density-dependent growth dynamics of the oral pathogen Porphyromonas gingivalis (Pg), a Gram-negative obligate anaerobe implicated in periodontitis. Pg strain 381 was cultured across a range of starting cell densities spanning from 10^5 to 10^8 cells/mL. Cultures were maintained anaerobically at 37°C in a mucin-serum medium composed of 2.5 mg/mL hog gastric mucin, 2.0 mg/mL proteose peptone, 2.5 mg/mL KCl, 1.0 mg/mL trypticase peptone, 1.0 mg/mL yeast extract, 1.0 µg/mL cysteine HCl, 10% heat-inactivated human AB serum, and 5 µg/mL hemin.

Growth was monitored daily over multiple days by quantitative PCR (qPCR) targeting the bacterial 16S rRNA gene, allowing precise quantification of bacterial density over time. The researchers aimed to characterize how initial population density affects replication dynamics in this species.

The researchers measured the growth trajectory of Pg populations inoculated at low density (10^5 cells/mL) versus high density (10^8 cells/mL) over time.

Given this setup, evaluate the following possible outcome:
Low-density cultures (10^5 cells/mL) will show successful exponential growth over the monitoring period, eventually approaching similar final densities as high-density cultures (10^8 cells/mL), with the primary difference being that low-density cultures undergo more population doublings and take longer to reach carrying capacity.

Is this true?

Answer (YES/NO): NO